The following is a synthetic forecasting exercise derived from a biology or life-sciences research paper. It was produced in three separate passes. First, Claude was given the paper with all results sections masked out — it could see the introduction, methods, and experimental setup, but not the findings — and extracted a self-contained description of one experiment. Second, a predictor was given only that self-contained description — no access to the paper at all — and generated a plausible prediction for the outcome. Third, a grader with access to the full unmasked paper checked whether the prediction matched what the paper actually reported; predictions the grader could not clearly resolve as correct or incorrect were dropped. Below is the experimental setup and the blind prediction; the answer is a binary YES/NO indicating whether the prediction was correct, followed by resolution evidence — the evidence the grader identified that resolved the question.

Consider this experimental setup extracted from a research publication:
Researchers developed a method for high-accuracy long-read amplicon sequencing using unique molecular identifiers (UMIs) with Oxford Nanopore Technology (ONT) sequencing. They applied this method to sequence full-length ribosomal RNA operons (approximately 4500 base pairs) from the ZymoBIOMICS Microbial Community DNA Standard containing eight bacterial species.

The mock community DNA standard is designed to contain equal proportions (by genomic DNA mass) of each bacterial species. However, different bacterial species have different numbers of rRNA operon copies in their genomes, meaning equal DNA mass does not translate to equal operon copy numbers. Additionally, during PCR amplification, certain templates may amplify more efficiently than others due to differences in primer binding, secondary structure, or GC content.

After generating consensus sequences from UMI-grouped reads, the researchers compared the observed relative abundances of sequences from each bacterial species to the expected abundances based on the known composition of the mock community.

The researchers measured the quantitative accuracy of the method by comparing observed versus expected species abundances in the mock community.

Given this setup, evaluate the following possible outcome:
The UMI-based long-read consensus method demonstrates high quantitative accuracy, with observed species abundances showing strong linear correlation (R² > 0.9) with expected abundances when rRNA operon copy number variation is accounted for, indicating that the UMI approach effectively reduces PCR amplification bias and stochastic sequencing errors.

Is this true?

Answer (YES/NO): NO